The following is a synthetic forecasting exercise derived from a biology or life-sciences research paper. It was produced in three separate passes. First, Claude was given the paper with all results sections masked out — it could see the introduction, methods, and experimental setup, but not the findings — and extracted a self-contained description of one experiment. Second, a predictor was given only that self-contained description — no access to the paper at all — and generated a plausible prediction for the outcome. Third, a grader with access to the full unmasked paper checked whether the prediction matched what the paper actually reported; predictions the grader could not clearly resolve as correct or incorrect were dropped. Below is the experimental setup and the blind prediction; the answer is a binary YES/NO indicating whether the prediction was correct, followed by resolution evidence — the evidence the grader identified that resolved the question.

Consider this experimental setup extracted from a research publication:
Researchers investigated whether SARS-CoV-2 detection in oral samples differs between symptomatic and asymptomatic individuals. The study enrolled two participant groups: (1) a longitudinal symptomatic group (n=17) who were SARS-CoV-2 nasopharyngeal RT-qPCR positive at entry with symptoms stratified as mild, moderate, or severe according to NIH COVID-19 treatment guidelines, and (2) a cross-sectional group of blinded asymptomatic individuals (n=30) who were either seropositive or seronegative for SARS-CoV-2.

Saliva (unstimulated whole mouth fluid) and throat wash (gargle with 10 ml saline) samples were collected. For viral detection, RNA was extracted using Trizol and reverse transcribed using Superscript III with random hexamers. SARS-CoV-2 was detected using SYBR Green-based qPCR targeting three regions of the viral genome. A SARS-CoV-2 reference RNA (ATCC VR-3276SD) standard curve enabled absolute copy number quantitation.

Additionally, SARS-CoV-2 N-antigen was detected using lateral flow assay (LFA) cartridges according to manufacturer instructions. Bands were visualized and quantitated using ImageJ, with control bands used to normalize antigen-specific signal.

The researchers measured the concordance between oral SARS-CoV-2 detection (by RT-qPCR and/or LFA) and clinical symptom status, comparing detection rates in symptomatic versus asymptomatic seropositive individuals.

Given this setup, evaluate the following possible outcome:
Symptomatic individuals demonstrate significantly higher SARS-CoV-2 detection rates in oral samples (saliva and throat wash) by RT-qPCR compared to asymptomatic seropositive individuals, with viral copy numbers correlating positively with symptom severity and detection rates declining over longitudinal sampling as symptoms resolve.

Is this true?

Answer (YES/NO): NO